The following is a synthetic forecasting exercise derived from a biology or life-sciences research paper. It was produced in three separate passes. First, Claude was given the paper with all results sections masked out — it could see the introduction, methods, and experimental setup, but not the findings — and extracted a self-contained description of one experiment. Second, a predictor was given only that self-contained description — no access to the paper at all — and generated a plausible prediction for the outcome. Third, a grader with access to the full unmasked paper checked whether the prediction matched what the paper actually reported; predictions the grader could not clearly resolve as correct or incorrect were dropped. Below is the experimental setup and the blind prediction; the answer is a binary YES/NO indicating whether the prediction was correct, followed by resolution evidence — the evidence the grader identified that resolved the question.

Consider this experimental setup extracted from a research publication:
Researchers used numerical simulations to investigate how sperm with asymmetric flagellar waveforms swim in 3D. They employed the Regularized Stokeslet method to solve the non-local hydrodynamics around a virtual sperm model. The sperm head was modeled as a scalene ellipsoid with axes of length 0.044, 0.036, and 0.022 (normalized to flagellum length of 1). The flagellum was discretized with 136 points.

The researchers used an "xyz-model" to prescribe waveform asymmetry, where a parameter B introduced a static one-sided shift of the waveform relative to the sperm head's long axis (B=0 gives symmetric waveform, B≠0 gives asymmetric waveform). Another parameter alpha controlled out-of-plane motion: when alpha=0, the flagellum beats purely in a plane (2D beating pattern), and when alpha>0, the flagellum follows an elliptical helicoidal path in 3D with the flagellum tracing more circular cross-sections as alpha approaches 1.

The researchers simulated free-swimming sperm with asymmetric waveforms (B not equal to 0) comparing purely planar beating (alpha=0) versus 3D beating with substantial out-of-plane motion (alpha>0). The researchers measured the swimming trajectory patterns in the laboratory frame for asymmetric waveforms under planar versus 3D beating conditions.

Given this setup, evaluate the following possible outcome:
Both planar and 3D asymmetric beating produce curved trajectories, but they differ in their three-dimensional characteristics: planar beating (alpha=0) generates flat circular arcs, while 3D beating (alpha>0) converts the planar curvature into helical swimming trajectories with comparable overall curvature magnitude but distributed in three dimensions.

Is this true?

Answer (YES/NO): NO